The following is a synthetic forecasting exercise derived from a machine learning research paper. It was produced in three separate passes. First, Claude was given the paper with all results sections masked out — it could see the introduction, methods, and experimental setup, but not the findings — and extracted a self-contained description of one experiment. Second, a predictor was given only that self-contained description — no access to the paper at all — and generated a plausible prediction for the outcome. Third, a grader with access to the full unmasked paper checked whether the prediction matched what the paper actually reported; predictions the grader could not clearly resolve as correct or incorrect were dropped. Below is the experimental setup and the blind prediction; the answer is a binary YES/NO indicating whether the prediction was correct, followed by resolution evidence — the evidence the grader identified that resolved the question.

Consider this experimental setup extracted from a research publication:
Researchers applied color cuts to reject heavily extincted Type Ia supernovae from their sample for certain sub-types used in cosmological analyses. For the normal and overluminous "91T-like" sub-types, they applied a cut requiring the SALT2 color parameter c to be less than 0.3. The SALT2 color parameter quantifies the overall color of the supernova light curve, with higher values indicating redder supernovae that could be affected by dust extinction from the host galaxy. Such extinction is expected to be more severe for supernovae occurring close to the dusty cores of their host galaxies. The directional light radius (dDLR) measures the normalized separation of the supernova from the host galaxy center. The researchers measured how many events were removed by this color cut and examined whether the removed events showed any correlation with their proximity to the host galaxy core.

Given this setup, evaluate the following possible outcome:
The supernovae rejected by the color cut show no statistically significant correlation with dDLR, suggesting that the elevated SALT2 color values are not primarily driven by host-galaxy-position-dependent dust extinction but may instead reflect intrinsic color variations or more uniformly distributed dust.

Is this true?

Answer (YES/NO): NO